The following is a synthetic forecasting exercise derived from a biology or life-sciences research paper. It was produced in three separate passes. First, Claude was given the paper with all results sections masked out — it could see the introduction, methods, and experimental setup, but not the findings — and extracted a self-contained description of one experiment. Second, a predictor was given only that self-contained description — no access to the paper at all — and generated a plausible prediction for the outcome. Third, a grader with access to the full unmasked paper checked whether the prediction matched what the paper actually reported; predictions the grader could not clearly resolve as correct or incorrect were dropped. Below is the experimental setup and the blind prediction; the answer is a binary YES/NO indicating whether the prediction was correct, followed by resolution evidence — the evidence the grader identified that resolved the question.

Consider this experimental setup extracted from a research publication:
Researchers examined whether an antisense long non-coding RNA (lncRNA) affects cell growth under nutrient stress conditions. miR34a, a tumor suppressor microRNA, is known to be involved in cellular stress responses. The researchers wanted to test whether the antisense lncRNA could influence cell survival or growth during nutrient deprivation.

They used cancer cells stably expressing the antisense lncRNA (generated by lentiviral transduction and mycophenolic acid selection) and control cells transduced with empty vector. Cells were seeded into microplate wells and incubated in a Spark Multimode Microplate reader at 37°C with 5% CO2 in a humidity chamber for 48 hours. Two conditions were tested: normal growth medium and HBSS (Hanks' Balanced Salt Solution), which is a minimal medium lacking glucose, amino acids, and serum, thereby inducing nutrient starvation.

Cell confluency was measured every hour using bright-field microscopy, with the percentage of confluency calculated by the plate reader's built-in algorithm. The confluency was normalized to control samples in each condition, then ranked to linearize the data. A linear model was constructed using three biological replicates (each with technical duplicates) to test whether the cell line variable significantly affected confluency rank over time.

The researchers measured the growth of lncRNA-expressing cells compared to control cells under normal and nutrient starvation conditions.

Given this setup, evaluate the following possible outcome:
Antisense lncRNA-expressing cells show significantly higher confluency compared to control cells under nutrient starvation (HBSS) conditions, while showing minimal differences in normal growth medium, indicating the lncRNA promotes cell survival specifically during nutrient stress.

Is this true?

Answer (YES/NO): NO